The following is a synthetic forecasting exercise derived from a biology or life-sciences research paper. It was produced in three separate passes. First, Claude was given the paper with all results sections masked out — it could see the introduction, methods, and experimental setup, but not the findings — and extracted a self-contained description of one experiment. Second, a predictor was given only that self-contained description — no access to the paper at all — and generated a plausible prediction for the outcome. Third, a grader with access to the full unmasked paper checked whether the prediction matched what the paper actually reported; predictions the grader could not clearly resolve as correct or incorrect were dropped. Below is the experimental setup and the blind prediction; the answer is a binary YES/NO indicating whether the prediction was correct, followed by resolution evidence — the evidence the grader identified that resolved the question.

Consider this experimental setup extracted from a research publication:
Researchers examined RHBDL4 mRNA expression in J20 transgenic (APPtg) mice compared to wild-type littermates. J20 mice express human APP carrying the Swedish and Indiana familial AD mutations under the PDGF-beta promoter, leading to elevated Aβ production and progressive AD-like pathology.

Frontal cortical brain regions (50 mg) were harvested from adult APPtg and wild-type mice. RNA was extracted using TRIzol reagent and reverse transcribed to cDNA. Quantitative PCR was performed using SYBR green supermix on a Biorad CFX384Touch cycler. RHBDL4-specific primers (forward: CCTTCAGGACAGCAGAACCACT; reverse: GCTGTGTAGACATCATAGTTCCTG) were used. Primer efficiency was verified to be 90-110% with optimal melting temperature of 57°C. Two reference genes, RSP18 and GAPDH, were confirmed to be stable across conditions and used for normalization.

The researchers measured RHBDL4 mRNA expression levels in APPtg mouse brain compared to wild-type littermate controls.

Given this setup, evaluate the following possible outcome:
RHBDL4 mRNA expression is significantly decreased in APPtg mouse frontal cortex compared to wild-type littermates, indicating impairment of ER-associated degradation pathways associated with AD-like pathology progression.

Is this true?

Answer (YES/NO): NO